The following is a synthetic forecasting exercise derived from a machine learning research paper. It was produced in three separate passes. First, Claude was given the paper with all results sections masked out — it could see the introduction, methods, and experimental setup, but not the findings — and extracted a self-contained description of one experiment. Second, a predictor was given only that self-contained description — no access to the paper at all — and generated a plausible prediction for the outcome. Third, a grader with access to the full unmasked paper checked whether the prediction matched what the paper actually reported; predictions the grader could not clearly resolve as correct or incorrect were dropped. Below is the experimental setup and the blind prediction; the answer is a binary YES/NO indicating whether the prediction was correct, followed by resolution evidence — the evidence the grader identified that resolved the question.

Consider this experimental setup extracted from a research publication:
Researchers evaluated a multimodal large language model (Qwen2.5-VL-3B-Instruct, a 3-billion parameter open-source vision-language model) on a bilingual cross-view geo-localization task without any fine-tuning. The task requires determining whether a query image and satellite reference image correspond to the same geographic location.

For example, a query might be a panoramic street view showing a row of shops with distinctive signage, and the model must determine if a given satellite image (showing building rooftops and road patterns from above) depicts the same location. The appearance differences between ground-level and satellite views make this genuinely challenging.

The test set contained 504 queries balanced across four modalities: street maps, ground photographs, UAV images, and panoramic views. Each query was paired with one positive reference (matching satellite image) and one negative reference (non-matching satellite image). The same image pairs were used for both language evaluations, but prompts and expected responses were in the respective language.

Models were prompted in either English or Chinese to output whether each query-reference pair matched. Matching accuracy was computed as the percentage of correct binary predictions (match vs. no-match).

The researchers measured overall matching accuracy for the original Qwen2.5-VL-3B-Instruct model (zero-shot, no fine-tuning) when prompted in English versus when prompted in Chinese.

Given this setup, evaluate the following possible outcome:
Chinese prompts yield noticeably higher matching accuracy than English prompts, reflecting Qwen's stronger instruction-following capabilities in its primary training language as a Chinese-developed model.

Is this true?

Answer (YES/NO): NO